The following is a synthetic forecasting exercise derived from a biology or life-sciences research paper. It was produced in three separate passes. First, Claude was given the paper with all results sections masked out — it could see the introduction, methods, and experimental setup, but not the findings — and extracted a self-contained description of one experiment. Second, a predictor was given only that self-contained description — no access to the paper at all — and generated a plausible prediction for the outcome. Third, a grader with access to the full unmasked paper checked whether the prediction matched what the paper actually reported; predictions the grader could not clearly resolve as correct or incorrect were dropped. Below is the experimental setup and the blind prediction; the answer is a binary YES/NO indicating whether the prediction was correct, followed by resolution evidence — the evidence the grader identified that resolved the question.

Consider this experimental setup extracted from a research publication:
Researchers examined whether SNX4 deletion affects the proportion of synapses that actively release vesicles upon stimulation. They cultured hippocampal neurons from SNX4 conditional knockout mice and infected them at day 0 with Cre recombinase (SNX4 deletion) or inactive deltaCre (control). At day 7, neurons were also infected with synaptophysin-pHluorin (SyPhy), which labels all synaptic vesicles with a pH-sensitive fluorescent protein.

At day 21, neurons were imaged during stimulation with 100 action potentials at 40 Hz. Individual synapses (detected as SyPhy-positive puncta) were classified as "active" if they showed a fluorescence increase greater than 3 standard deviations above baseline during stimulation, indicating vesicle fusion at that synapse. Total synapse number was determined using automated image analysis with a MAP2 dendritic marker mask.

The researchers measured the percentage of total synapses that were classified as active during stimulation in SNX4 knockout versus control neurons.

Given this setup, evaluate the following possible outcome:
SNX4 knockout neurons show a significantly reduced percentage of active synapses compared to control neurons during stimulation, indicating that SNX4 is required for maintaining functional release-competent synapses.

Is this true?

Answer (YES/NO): NO